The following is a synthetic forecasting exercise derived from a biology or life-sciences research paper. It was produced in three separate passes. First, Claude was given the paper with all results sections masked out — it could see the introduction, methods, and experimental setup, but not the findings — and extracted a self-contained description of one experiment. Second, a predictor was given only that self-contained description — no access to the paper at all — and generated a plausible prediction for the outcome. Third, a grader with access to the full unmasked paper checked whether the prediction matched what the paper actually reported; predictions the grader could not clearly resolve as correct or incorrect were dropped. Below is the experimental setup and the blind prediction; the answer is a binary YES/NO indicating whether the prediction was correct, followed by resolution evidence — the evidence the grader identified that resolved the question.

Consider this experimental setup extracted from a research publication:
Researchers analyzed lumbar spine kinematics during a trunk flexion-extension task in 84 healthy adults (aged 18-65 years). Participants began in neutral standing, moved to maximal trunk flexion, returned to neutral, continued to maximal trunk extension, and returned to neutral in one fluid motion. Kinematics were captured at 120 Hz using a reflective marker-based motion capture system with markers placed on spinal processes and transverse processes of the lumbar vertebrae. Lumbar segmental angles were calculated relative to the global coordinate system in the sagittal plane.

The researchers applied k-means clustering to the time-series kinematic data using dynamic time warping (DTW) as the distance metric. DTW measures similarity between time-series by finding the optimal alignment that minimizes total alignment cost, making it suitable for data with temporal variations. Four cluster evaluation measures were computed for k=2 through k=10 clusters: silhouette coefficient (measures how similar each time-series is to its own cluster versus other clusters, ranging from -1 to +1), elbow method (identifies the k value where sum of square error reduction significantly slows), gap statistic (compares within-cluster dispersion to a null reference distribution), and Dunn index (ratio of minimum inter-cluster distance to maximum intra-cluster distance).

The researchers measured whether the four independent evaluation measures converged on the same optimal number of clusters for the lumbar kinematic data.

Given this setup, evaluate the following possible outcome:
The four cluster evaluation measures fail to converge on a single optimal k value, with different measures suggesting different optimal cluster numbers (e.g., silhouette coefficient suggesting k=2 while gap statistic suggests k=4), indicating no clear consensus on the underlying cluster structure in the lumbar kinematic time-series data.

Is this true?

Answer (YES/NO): YES